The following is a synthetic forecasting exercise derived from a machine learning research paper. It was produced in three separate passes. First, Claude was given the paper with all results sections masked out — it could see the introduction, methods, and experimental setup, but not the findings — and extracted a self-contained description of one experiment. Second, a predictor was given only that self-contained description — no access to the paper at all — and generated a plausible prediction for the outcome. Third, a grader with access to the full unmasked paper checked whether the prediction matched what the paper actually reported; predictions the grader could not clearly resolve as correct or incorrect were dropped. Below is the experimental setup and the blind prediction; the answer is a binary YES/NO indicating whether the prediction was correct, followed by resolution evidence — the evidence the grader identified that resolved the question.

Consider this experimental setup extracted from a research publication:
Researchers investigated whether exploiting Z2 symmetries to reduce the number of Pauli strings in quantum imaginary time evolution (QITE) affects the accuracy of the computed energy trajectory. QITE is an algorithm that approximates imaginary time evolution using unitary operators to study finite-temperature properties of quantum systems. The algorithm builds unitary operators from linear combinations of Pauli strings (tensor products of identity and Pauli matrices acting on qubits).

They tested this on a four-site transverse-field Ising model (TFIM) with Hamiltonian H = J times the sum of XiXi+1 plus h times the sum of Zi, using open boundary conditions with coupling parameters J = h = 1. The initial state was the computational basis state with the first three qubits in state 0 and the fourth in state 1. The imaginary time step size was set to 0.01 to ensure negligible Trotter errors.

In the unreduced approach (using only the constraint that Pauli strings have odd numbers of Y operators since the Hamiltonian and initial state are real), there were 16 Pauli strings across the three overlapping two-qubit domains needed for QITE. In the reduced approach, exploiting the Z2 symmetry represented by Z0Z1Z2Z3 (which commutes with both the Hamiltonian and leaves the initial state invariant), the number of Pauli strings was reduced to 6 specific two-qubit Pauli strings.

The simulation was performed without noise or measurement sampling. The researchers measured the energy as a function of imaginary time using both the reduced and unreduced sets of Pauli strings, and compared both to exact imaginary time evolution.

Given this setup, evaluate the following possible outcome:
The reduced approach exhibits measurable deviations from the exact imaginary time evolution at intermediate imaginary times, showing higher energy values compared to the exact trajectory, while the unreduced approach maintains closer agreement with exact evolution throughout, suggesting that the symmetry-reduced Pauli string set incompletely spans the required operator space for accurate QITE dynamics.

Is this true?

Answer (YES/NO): NO